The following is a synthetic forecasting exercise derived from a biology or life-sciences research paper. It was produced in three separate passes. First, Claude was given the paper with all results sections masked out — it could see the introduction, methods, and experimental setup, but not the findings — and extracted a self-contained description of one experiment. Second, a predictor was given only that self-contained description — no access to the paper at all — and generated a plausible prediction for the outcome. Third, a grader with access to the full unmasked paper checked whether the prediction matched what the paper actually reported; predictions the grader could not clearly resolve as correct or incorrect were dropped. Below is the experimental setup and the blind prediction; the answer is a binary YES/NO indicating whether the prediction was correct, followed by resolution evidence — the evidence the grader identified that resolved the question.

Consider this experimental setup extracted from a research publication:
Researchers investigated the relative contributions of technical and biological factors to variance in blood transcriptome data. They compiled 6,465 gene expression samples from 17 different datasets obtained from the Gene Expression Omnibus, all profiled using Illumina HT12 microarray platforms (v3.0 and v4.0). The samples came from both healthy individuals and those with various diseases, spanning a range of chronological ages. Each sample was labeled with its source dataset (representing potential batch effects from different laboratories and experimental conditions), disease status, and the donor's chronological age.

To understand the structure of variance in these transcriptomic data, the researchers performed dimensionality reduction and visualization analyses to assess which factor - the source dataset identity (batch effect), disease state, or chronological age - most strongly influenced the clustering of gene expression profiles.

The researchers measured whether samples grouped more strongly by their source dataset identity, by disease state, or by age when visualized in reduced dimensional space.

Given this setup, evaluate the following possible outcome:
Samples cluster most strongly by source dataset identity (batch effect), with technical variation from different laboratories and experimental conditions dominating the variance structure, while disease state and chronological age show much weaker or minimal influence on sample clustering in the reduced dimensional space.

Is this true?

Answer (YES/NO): YES